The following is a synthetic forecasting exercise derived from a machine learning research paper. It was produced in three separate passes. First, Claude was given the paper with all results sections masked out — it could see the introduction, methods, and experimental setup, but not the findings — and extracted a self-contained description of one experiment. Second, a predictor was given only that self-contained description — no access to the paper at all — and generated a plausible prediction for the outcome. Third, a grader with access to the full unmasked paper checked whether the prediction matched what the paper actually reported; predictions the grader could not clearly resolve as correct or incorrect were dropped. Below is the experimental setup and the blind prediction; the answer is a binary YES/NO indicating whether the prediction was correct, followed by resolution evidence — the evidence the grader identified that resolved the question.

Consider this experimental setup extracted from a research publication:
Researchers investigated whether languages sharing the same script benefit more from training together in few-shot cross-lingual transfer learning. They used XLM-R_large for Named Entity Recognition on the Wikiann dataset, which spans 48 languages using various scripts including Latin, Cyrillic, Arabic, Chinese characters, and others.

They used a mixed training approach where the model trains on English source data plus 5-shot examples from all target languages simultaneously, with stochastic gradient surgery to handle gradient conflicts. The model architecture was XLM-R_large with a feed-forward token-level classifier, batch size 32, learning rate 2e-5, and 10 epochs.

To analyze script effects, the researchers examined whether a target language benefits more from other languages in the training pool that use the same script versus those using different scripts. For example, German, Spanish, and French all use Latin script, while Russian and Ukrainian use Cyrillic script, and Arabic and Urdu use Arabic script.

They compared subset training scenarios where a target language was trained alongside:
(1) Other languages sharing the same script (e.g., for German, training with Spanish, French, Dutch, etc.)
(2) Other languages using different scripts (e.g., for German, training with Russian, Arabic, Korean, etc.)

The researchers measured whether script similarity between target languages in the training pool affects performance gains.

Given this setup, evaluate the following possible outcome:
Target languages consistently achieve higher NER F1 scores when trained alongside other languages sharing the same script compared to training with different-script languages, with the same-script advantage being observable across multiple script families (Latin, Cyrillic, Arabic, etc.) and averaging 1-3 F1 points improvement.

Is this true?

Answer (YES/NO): NO